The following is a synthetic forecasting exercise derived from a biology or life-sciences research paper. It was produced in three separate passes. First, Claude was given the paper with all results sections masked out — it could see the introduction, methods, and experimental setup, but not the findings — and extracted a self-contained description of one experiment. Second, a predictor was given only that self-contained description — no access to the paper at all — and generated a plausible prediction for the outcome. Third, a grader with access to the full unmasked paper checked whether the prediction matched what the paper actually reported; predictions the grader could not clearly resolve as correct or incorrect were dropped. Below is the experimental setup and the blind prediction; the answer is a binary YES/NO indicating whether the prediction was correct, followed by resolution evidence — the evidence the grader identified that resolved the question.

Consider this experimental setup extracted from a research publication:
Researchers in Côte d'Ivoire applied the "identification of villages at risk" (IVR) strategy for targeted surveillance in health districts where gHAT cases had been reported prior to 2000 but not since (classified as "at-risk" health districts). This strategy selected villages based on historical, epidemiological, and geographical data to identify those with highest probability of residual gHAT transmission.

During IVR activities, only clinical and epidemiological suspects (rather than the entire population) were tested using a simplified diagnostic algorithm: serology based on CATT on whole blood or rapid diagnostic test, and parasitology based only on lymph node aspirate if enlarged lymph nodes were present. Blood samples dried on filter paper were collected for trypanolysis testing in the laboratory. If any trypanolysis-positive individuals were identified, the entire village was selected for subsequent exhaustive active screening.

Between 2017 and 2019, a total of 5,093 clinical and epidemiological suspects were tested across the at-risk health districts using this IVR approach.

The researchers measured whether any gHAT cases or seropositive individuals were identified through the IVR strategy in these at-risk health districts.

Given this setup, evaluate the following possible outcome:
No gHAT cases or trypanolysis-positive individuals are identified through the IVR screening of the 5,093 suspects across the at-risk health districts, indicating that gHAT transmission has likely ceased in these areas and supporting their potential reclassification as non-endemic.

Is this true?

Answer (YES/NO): YES